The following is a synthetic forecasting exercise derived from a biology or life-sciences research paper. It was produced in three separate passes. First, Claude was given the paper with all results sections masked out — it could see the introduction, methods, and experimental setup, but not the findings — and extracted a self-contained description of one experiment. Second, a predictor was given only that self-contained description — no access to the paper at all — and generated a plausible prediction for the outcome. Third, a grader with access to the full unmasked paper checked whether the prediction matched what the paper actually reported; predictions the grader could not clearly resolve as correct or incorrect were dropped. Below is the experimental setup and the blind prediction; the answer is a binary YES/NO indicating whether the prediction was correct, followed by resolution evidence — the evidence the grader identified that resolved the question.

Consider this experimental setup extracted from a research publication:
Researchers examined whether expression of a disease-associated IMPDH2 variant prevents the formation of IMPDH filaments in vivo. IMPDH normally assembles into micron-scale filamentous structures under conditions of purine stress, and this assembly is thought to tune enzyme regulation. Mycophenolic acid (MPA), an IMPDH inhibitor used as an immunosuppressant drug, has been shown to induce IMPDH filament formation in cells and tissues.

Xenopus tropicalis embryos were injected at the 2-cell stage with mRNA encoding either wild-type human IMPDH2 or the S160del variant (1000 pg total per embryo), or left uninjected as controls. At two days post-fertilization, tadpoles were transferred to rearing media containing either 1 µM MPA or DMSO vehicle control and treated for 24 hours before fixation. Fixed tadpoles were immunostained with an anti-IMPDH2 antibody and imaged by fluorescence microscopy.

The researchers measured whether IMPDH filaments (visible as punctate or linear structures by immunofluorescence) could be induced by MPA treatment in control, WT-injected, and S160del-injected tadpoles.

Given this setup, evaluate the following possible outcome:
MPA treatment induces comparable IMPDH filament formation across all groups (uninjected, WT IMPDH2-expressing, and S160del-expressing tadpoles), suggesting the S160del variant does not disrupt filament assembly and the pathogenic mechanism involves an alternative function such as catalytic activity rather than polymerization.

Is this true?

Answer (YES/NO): NO